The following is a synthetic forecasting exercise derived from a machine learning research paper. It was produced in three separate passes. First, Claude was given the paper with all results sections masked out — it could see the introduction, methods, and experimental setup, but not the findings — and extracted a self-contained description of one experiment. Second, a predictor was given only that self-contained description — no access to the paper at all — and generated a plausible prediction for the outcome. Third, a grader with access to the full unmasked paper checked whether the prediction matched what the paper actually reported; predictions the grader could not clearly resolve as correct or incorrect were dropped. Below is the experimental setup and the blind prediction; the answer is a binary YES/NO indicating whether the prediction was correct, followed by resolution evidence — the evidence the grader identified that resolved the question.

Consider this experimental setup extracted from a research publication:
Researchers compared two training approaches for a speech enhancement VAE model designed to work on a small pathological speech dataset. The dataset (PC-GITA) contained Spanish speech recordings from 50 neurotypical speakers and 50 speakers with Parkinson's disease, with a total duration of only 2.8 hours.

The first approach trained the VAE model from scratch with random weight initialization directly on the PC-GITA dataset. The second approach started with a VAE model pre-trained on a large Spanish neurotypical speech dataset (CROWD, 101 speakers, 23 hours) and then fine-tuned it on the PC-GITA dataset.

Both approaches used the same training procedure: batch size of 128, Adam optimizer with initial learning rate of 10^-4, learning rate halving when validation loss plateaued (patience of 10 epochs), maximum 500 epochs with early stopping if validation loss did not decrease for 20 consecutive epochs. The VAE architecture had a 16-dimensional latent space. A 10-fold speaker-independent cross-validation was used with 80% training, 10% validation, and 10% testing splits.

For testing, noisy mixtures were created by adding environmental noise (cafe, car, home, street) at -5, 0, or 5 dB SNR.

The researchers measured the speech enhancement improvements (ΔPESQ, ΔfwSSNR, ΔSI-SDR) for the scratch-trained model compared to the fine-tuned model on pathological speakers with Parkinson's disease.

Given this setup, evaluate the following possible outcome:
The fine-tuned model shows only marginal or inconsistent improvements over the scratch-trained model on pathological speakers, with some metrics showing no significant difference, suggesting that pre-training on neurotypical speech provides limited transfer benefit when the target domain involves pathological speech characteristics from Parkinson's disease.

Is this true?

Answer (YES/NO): NO